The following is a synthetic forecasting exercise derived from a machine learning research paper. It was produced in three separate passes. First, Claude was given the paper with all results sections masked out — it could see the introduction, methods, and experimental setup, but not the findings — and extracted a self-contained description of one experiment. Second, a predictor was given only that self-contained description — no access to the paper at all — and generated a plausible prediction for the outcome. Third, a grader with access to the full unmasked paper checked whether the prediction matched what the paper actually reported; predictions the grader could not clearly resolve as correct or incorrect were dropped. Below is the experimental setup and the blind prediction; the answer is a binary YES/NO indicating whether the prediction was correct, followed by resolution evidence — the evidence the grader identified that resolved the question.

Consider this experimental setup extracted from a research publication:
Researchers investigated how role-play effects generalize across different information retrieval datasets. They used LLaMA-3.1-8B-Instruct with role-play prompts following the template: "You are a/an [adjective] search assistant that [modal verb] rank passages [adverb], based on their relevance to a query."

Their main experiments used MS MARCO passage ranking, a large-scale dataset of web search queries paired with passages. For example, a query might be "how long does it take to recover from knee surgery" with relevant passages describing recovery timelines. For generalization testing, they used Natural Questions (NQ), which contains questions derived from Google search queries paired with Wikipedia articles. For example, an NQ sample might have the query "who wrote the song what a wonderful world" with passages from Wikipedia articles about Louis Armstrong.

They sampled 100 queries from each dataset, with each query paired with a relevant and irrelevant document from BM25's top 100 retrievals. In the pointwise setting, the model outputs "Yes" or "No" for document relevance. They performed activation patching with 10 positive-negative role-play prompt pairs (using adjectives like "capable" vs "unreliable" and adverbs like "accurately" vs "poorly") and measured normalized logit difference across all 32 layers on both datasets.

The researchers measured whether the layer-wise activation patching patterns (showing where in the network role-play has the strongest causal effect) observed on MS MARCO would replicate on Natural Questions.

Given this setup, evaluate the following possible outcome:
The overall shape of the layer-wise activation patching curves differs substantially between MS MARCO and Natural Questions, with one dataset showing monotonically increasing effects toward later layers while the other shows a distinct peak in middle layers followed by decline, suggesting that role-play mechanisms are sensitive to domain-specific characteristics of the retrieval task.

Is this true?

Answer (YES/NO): NO